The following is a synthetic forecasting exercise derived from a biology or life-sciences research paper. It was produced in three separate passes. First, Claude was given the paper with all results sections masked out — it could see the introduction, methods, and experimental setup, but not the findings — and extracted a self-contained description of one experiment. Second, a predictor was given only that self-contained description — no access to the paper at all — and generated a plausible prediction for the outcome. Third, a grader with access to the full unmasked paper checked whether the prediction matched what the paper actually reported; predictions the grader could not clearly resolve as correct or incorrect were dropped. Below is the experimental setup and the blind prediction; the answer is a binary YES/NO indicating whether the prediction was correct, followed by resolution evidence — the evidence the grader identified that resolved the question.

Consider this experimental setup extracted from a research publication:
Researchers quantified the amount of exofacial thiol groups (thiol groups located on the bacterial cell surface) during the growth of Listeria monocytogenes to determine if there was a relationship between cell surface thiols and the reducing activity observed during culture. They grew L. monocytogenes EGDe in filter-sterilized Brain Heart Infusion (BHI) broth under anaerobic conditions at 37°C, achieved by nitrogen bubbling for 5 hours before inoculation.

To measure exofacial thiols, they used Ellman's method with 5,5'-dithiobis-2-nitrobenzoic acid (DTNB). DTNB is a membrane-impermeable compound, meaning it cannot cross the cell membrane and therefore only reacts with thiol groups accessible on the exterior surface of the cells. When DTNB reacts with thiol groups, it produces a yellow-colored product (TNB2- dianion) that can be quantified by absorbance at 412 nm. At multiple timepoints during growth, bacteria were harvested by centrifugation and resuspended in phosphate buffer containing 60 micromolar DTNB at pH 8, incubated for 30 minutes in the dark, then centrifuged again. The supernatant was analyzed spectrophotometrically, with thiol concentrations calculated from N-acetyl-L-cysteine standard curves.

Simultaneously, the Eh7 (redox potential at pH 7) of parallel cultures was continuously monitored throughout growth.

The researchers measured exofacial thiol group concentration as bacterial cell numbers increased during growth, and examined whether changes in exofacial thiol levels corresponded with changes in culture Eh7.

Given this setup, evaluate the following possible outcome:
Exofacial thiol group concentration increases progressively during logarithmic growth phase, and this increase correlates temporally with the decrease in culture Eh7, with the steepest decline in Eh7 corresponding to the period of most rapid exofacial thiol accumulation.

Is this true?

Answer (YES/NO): NO